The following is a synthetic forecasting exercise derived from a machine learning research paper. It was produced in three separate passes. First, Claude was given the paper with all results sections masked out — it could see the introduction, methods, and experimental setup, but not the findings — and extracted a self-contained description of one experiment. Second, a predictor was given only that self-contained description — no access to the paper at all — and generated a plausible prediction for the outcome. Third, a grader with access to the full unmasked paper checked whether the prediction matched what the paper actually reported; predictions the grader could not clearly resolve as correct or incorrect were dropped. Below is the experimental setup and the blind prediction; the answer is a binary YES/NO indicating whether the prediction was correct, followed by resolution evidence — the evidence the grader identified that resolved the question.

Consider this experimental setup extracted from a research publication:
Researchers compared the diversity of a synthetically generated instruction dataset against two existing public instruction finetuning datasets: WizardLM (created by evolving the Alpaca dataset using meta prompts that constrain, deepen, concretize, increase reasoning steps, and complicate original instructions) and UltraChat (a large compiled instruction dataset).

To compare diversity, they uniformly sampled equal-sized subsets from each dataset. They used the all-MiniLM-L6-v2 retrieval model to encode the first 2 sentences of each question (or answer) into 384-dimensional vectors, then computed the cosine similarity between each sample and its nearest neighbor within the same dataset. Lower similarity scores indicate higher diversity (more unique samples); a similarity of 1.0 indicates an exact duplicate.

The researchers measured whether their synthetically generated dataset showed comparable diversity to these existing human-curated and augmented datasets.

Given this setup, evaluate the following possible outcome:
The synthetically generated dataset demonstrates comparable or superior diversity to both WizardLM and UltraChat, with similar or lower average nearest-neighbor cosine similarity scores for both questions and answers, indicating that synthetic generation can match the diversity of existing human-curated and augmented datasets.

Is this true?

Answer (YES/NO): YES